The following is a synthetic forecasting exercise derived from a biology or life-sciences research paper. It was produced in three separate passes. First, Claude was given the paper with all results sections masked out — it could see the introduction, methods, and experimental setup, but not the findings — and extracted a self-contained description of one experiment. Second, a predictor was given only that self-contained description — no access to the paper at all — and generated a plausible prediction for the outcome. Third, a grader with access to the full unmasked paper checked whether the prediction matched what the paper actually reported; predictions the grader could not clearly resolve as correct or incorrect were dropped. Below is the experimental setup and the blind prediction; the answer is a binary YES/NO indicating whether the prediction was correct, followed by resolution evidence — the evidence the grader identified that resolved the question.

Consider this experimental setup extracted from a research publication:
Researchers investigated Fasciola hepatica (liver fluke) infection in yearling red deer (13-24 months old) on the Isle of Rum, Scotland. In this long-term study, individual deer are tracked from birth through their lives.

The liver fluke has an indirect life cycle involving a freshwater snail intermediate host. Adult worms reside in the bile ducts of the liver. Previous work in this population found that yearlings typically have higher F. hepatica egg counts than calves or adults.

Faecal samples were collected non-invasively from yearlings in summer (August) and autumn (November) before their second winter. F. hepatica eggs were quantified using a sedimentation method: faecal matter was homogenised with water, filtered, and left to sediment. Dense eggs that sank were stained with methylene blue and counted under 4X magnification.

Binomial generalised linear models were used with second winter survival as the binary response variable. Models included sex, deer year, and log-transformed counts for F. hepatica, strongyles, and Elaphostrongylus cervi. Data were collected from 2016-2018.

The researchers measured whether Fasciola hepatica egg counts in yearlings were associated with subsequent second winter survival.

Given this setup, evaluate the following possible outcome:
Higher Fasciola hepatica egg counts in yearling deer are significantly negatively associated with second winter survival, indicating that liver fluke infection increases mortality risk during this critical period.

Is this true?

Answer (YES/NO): YES